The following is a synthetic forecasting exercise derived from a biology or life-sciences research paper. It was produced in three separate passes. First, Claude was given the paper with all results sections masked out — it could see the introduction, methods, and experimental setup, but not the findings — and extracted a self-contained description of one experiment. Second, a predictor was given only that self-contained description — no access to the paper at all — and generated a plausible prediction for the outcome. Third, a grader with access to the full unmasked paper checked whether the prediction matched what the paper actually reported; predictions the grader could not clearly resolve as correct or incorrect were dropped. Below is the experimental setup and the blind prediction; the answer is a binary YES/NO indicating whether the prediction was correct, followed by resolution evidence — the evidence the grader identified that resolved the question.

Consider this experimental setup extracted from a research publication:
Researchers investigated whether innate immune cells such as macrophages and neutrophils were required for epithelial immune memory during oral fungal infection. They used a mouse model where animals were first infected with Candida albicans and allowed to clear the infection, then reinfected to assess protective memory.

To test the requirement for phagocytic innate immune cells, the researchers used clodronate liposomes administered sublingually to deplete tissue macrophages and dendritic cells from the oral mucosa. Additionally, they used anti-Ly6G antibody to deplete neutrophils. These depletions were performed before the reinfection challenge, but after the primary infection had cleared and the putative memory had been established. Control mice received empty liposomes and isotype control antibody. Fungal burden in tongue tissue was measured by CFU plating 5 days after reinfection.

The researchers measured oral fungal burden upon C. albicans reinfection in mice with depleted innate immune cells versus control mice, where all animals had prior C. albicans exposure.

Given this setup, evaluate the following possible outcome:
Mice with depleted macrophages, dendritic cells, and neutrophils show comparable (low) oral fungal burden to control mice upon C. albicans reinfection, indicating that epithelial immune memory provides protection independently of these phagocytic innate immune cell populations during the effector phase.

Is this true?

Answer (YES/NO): NO